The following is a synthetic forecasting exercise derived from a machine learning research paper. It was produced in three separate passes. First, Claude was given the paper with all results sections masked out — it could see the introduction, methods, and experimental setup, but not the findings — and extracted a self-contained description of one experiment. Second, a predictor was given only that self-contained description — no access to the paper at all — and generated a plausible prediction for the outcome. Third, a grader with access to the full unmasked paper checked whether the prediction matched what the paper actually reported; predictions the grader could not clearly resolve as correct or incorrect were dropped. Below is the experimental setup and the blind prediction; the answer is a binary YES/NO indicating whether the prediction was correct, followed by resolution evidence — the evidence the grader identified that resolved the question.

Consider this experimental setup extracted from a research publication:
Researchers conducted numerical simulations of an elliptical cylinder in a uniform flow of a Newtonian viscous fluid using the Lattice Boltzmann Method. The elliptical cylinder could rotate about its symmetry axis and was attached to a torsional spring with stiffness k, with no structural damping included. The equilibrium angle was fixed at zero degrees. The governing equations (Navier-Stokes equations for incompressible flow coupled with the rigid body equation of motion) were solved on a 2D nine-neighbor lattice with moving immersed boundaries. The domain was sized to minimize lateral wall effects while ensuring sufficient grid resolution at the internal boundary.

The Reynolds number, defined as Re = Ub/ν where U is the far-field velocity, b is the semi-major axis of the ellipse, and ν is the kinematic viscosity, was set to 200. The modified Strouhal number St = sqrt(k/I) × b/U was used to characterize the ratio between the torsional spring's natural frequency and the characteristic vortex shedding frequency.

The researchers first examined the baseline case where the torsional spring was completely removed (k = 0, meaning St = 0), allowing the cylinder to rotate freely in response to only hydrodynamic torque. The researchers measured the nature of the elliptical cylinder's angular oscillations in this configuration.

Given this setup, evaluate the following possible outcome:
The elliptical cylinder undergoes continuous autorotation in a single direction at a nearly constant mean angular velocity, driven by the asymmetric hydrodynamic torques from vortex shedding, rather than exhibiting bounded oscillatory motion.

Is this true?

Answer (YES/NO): NO